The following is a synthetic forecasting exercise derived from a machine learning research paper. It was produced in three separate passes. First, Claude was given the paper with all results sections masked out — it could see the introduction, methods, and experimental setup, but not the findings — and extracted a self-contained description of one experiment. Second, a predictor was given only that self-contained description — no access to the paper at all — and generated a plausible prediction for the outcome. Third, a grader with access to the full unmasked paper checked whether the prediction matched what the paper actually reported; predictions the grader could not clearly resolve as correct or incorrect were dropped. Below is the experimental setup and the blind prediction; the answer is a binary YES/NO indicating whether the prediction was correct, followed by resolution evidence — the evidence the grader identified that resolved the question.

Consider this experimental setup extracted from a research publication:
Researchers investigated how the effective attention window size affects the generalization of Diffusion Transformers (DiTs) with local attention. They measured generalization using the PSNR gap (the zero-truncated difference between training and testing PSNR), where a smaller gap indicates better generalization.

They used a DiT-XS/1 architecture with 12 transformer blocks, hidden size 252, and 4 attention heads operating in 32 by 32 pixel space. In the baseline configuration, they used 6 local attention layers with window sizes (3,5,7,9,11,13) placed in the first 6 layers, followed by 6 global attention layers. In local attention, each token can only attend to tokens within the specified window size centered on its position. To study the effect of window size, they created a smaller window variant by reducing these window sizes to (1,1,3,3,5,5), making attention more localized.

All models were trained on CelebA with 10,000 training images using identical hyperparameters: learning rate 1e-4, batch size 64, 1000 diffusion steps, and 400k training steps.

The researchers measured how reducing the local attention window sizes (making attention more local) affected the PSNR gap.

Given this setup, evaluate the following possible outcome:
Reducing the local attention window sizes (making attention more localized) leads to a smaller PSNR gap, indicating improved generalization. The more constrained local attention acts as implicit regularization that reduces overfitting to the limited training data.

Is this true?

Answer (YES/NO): YES